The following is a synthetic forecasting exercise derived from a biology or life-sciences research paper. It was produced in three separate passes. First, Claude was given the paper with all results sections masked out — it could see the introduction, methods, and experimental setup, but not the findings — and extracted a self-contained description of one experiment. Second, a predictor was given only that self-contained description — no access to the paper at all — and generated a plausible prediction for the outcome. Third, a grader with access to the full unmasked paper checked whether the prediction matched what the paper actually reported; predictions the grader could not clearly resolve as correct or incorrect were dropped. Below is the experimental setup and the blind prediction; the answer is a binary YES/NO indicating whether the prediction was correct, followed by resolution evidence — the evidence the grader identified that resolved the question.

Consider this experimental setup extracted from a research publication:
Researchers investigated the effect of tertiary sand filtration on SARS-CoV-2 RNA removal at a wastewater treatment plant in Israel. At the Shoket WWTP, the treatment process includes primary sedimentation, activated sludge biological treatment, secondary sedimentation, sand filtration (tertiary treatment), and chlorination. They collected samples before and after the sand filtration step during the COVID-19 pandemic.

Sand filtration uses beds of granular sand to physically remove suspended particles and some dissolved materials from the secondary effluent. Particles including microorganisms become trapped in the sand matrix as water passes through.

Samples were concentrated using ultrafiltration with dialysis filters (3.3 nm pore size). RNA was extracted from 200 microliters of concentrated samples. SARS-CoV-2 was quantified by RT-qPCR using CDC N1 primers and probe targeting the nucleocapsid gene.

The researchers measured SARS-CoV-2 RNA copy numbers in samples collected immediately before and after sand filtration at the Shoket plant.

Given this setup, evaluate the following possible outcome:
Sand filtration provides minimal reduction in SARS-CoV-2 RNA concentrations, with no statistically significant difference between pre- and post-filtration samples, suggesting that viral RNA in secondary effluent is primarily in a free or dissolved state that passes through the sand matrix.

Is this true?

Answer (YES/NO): NO